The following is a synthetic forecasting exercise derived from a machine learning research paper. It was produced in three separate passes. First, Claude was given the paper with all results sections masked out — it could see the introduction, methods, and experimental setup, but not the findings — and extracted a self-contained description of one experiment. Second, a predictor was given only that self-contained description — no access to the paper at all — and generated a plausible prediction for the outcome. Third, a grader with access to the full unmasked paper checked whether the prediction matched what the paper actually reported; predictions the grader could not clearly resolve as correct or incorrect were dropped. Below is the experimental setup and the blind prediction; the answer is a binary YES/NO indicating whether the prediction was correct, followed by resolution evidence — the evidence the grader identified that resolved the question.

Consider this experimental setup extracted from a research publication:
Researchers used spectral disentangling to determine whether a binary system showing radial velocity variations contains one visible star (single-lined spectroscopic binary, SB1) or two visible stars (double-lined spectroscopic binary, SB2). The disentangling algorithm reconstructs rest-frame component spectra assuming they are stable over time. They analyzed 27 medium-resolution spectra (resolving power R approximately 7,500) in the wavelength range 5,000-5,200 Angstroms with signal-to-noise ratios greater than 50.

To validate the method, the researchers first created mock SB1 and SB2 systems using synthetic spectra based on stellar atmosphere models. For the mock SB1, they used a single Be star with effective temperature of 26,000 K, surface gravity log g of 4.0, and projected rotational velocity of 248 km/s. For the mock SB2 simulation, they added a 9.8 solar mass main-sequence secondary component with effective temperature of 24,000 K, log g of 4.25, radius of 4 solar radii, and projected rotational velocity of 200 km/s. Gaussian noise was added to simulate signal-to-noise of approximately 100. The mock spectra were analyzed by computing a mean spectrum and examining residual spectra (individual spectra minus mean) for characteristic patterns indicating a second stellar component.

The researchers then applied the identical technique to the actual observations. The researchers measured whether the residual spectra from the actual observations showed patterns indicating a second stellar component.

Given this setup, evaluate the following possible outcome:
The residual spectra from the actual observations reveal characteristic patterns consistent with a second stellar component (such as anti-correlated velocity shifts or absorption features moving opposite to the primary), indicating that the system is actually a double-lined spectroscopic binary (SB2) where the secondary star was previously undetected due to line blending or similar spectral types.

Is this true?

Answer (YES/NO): NO